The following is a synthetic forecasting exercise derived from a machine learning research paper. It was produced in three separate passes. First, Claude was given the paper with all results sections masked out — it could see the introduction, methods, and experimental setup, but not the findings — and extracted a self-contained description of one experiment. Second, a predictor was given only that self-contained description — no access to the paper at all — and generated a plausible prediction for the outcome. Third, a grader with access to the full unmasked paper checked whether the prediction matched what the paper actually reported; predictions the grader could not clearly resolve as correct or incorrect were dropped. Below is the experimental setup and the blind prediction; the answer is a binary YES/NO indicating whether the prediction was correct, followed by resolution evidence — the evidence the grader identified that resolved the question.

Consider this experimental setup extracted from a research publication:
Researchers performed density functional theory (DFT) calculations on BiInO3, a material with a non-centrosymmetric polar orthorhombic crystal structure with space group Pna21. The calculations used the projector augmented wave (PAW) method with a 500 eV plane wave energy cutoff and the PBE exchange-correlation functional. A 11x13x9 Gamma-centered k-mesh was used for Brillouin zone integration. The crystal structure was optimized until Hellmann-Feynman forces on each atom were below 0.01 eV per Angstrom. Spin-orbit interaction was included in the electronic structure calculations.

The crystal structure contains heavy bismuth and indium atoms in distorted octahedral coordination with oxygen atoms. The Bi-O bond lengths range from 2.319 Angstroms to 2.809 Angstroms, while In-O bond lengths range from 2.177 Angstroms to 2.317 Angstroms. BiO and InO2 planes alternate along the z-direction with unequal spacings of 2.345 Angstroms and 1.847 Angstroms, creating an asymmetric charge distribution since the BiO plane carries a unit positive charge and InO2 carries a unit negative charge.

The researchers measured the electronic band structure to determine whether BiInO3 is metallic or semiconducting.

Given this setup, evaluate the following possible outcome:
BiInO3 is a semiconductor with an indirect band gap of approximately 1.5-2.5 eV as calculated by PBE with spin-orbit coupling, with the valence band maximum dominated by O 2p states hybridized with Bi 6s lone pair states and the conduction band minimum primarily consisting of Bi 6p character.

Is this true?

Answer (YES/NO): NO